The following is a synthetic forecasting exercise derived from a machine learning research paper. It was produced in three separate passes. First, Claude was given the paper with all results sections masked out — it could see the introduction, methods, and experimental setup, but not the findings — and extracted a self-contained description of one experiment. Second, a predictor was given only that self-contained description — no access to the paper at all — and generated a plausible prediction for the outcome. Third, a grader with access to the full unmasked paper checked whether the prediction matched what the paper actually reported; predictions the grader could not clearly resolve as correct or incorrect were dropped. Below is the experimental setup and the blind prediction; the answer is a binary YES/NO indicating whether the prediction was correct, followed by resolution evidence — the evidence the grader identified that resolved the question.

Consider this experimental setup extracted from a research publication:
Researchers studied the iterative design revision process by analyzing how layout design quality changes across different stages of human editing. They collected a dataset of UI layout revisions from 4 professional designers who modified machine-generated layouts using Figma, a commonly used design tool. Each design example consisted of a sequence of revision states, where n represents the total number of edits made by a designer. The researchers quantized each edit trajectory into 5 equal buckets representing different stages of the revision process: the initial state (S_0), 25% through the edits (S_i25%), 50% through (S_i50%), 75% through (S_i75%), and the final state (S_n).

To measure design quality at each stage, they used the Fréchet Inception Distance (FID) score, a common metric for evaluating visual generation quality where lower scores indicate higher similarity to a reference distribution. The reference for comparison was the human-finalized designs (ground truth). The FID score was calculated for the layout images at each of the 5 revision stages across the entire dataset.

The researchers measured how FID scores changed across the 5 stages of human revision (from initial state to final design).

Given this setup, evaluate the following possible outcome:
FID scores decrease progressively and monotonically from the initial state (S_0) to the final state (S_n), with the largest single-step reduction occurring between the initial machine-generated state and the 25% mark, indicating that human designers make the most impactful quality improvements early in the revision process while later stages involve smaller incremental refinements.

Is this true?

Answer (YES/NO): NO